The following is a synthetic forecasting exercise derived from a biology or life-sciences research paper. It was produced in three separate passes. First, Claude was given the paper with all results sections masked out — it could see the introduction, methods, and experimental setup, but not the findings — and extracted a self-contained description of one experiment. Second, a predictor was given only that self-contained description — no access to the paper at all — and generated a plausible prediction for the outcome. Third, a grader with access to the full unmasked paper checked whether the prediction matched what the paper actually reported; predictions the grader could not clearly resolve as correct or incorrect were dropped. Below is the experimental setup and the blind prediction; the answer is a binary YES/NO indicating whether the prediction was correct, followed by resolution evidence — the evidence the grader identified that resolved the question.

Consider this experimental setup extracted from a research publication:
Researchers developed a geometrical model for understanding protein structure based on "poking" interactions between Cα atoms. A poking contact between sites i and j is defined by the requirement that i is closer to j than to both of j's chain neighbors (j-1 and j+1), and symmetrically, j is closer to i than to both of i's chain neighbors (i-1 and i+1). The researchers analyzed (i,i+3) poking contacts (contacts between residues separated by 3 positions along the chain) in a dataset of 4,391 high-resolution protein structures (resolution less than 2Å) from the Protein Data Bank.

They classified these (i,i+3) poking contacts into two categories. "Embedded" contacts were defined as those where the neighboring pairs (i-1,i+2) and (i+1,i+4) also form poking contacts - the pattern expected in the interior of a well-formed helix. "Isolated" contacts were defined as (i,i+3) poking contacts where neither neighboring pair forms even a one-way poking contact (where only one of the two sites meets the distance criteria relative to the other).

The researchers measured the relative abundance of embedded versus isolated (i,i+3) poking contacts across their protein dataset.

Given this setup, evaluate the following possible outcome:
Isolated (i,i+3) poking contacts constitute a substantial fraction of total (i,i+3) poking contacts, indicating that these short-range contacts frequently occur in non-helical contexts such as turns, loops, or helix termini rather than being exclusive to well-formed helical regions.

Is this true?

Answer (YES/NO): NO